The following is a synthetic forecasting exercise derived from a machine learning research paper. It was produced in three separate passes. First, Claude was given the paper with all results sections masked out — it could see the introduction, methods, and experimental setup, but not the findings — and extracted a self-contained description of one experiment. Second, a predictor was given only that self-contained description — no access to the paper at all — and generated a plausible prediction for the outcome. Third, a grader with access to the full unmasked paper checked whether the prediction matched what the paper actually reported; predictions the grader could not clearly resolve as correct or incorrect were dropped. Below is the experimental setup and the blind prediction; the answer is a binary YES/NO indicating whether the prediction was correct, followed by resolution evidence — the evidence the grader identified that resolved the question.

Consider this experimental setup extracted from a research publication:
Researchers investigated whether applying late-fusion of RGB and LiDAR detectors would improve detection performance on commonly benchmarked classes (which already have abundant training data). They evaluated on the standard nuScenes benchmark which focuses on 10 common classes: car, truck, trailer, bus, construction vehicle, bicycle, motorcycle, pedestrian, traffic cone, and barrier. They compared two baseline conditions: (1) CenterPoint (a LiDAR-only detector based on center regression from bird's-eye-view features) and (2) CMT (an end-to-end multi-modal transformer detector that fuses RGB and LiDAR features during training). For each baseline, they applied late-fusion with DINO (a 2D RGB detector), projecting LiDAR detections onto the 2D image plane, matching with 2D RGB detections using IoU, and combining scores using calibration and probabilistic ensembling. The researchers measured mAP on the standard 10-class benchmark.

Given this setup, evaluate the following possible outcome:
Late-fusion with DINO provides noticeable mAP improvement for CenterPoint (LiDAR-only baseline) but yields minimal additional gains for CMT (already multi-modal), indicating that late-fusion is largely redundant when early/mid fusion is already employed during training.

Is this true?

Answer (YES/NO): YES